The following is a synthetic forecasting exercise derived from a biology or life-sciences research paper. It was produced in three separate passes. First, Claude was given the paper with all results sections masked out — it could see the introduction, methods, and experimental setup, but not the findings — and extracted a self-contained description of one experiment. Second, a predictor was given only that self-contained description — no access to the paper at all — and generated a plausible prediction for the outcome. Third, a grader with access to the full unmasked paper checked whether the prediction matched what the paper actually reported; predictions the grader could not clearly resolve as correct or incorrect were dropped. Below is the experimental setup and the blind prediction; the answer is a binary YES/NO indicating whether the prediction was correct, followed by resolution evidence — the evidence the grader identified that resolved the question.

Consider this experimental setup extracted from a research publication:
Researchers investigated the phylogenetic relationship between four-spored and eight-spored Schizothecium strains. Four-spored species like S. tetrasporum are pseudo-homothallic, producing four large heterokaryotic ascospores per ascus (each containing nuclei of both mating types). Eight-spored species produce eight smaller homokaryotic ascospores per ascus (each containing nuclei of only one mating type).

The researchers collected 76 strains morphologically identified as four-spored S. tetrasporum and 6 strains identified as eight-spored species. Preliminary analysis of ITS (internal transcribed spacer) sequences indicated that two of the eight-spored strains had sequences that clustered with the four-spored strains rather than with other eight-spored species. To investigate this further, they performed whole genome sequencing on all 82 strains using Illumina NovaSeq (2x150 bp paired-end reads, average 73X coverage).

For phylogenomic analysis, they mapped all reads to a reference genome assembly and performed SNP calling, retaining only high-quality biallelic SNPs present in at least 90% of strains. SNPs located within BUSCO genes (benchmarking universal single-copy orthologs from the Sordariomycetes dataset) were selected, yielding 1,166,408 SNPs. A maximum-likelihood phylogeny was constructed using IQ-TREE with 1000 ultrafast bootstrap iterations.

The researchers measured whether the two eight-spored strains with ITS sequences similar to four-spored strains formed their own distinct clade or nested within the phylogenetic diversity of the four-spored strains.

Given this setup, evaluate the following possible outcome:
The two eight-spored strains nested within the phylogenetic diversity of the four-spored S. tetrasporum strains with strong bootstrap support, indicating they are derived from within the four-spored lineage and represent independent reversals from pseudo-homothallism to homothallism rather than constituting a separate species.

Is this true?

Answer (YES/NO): NO